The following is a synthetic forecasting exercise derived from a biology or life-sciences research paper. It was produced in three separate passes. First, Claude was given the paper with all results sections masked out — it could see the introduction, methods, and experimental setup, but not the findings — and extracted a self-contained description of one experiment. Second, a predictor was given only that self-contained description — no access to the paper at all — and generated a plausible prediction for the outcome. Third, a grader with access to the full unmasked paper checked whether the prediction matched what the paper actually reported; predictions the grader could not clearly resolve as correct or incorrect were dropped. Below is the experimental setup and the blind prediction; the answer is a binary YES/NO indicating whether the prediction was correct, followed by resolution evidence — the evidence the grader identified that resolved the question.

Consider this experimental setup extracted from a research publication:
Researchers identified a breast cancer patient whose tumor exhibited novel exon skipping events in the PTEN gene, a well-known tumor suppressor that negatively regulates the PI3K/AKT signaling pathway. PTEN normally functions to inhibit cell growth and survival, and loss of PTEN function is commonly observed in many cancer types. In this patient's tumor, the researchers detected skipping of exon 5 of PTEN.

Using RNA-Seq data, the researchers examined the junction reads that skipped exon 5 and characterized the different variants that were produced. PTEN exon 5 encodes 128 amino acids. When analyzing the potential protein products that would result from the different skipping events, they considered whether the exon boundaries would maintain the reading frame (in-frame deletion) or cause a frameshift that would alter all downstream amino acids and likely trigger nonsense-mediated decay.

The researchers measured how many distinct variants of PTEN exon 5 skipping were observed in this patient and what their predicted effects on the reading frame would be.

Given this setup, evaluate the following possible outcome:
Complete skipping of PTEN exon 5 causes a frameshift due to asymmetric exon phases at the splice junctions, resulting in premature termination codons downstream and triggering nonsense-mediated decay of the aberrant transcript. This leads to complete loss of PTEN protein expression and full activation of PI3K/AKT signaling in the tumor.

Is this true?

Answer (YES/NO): NO